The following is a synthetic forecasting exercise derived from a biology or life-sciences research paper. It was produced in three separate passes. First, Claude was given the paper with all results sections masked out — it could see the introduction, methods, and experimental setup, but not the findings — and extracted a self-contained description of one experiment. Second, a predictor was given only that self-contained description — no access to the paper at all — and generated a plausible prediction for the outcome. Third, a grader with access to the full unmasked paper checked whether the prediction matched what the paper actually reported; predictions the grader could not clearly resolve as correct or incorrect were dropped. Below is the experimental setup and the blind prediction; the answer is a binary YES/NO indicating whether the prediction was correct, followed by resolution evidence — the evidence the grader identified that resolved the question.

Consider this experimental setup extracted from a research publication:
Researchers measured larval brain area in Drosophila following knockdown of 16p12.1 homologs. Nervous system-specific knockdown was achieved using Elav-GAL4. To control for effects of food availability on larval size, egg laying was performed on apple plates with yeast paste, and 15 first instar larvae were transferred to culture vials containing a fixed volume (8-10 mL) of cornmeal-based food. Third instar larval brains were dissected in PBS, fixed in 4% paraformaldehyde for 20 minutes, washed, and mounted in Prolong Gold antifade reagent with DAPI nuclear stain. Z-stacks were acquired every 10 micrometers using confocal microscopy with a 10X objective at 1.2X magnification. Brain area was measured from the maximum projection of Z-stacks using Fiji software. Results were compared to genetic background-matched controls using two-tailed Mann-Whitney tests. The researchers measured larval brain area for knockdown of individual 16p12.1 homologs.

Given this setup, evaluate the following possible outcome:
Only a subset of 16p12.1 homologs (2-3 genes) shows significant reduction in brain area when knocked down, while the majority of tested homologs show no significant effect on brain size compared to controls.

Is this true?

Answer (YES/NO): NO